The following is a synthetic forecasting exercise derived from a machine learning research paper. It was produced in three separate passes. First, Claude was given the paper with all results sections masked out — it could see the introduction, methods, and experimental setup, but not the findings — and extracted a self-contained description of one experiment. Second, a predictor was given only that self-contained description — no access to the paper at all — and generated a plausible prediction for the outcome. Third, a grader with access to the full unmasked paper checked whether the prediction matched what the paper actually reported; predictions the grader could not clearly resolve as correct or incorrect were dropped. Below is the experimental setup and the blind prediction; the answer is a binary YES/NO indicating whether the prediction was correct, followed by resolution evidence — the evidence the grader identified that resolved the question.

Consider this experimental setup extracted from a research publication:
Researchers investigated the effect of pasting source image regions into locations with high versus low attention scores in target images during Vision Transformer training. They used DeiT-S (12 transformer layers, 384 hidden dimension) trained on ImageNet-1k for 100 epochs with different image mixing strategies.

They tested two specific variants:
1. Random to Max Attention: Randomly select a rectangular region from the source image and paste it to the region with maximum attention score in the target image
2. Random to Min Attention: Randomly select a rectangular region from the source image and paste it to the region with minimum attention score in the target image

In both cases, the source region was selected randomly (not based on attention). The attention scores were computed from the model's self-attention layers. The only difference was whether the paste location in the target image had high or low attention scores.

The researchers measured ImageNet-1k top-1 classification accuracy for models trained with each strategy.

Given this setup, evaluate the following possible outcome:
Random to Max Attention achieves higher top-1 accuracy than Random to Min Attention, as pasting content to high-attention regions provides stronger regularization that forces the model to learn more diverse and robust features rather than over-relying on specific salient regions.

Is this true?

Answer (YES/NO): NO